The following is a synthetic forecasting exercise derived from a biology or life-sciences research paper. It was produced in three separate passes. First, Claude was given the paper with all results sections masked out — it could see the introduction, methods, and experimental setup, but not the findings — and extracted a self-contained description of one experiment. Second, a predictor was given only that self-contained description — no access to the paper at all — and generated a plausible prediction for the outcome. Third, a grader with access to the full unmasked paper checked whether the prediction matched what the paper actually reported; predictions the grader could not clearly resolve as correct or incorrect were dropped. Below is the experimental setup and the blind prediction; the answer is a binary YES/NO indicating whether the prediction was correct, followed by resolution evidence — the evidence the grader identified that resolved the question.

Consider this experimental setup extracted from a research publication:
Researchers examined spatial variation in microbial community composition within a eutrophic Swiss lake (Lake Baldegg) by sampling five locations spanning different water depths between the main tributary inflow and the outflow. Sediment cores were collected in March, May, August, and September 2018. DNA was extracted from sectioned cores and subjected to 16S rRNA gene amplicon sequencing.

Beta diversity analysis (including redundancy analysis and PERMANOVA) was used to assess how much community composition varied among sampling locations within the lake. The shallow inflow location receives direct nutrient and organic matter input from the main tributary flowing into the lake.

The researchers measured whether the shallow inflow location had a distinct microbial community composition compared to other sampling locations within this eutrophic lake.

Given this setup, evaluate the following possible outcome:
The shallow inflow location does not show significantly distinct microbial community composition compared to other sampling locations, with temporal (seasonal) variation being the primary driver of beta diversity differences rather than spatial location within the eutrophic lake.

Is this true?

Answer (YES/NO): NO